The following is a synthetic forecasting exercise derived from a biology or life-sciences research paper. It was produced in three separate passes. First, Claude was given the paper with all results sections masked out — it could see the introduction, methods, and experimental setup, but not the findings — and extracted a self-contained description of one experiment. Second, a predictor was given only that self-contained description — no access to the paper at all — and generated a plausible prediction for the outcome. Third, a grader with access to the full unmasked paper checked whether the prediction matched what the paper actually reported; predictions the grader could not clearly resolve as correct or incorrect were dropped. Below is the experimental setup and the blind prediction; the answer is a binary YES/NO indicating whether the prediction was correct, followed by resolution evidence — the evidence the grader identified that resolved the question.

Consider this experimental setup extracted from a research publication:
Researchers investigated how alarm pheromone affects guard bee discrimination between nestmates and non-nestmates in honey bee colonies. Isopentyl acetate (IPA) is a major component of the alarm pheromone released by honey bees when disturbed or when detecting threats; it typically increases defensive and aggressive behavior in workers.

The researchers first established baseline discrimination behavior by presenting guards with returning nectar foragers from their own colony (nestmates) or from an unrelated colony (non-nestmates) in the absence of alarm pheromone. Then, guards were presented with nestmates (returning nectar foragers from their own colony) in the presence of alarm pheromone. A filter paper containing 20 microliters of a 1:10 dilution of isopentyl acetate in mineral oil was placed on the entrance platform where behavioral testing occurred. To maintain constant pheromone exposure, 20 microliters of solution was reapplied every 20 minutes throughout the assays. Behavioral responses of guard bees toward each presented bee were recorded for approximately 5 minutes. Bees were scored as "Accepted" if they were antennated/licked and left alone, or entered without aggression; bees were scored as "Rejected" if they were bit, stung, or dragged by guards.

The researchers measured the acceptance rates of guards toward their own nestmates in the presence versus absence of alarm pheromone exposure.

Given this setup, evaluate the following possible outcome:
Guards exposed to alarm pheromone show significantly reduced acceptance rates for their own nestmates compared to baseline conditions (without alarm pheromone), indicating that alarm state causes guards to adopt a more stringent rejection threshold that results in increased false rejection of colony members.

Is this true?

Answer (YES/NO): YES